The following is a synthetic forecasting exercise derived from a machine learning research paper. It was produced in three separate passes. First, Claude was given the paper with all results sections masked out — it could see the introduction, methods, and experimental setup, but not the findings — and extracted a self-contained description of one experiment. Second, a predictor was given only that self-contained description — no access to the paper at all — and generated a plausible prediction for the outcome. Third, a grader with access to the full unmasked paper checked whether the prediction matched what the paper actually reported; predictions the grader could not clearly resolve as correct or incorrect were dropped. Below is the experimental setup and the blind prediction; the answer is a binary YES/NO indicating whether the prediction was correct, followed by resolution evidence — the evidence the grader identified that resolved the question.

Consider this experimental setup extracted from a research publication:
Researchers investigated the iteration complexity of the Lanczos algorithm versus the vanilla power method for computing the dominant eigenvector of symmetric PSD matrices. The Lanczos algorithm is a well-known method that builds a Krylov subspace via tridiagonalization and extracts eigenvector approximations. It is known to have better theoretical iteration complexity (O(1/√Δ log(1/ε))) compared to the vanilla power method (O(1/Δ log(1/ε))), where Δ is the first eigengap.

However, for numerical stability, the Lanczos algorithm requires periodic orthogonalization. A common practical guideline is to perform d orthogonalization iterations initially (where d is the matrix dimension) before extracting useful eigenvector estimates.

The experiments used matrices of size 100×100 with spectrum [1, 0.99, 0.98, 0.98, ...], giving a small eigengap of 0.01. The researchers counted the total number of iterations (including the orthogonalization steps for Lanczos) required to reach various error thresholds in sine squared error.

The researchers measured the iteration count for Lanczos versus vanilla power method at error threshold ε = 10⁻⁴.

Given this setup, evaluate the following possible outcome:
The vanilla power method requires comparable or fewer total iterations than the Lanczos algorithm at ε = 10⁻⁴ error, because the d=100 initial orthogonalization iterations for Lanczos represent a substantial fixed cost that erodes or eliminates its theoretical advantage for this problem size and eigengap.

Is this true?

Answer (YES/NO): YES